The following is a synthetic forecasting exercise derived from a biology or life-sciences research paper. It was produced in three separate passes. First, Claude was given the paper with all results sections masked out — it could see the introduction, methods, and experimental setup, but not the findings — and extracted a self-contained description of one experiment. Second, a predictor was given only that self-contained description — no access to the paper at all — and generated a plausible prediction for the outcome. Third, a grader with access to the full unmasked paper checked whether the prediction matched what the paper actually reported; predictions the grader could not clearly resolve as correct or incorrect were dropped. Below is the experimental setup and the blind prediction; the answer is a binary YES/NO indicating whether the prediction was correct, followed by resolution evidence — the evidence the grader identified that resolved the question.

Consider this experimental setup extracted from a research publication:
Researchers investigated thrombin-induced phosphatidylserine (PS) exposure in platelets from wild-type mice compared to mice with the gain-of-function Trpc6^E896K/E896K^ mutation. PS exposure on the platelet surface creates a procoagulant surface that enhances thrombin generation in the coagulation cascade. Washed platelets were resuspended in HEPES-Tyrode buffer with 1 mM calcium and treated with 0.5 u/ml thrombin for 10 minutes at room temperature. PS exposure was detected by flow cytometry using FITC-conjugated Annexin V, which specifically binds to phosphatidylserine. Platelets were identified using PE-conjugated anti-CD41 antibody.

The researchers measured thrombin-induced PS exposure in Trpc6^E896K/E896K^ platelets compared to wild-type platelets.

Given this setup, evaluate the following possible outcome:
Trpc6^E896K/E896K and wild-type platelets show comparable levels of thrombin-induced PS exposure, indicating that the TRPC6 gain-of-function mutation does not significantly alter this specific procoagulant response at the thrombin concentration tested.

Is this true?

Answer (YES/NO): NO